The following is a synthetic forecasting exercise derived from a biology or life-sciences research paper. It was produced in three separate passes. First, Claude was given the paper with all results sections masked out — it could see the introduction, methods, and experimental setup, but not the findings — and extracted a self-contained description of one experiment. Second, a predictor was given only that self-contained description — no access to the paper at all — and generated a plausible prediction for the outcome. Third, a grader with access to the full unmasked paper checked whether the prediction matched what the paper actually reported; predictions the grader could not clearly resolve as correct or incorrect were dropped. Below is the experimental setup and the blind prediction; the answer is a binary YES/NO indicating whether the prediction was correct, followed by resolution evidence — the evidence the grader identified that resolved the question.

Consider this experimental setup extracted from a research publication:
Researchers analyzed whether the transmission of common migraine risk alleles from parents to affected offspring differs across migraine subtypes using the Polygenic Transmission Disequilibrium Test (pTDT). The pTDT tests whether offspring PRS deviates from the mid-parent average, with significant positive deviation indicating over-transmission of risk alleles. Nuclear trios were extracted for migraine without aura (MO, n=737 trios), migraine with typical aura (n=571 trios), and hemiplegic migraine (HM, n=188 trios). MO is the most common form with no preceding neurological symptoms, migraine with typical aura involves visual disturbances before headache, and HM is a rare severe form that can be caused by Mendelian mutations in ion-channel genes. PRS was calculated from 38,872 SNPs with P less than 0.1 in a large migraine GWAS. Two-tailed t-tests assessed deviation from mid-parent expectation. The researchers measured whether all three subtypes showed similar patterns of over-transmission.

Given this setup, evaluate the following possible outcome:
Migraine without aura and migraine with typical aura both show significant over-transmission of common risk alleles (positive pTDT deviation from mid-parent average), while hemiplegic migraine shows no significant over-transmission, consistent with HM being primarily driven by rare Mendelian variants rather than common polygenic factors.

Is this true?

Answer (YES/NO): NO